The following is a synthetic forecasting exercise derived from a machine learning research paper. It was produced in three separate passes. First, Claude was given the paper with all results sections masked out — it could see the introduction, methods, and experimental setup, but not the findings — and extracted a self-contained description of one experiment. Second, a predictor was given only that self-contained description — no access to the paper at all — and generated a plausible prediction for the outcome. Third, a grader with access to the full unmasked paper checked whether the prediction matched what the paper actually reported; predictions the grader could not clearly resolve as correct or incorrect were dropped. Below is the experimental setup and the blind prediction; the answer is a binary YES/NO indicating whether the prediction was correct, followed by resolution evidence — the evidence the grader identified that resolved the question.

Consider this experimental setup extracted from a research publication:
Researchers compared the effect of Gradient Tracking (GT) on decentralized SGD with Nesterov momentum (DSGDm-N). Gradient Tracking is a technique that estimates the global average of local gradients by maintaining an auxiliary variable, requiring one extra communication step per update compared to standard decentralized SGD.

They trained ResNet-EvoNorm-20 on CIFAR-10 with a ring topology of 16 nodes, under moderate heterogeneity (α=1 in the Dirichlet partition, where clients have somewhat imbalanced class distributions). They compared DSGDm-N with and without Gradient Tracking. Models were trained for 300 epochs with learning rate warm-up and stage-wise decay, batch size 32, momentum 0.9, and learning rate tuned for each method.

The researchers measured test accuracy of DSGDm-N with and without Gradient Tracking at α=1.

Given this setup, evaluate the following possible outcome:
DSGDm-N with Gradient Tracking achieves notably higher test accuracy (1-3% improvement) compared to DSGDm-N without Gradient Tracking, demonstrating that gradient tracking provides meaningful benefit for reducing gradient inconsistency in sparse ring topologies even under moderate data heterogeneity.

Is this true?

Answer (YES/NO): NO